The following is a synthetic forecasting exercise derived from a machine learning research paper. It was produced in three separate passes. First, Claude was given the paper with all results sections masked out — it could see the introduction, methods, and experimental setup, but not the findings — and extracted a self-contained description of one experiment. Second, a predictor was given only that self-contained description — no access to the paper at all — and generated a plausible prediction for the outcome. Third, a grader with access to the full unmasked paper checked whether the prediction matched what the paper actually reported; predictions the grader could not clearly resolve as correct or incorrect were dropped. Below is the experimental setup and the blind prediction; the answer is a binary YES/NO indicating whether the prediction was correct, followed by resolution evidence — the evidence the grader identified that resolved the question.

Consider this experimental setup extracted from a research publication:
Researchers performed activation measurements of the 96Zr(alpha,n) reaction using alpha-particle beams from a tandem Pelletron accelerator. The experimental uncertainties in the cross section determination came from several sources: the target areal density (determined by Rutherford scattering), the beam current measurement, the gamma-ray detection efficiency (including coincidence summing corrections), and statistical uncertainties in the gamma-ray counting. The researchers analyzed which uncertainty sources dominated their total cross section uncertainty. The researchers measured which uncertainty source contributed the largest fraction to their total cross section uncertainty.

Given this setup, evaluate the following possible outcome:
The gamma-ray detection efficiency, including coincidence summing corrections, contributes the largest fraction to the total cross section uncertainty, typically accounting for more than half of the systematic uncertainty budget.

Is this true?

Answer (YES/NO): NO